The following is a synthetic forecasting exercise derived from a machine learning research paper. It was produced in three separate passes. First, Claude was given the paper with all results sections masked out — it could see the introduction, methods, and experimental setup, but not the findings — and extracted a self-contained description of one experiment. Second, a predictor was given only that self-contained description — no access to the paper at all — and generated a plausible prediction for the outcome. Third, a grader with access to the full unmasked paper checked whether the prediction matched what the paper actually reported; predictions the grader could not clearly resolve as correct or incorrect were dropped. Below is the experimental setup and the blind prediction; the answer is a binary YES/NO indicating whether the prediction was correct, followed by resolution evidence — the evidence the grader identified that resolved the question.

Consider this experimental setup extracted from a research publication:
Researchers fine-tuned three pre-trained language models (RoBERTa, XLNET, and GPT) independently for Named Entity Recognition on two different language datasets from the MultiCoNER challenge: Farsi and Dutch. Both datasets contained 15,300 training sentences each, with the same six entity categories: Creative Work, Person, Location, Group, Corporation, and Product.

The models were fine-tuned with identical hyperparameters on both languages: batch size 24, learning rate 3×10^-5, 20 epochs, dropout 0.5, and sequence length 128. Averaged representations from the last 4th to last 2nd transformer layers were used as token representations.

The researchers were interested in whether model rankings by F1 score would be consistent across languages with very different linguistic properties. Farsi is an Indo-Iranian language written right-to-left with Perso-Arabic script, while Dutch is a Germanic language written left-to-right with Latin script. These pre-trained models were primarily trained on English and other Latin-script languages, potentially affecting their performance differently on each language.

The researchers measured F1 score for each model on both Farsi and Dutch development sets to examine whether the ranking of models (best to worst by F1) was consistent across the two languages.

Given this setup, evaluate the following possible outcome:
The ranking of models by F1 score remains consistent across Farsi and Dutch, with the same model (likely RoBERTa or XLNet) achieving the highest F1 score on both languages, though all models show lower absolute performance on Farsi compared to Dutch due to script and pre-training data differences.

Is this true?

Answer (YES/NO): YES